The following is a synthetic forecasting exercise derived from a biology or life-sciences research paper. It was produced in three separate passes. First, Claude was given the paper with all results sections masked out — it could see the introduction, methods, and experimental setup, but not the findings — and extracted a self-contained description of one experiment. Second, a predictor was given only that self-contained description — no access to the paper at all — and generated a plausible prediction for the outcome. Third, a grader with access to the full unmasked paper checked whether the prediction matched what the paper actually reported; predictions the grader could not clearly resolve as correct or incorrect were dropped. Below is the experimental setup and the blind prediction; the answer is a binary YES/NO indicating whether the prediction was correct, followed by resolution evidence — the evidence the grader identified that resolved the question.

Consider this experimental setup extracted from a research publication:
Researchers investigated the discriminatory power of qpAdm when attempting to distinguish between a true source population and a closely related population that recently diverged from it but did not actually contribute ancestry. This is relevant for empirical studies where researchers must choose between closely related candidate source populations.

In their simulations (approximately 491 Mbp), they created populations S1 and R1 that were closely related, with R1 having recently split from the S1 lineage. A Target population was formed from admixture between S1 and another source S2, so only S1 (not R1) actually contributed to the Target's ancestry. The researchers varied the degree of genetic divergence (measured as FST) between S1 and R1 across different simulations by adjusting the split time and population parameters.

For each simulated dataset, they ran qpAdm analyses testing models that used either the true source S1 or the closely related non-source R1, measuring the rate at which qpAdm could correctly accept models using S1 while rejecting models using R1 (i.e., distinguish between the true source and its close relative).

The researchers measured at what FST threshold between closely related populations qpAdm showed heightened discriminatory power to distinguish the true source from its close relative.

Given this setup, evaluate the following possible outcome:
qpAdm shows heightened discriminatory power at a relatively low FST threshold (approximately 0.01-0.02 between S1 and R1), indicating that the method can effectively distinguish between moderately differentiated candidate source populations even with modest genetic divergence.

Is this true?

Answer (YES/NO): NO